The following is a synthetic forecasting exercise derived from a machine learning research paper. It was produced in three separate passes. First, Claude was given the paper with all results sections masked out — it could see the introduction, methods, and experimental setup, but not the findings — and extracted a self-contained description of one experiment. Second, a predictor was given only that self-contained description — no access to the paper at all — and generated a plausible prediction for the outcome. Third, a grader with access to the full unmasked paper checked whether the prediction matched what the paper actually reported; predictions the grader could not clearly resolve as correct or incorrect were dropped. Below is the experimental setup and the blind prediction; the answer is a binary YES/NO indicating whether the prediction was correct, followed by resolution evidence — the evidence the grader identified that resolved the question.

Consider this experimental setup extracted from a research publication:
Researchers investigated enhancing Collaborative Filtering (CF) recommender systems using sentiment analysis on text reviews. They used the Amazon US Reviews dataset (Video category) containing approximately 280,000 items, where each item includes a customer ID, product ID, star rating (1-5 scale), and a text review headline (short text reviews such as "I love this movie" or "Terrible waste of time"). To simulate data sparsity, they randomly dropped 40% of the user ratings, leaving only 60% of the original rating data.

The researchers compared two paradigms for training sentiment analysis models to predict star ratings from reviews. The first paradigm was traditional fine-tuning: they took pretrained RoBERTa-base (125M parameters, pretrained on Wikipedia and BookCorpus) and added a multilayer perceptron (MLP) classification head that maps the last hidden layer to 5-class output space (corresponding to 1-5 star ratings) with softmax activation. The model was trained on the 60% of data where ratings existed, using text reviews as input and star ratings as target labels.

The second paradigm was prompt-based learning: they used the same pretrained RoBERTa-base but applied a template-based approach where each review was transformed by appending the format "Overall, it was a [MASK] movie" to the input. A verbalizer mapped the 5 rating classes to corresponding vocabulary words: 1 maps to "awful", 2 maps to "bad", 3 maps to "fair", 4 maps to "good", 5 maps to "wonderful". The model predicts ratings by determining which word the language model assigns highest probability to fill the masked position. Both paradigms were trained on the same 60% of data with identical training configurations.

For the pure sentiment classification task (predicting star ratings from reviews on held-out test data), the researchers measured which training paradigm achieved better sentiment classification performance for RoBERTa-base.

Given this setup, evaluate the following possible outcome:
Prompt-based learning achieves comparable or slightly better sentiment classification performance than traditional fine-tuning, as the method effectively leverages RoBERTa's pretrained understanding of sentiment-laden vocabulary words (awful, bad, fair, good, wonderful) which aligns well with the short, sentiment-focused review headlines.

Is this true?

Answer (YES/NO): YES